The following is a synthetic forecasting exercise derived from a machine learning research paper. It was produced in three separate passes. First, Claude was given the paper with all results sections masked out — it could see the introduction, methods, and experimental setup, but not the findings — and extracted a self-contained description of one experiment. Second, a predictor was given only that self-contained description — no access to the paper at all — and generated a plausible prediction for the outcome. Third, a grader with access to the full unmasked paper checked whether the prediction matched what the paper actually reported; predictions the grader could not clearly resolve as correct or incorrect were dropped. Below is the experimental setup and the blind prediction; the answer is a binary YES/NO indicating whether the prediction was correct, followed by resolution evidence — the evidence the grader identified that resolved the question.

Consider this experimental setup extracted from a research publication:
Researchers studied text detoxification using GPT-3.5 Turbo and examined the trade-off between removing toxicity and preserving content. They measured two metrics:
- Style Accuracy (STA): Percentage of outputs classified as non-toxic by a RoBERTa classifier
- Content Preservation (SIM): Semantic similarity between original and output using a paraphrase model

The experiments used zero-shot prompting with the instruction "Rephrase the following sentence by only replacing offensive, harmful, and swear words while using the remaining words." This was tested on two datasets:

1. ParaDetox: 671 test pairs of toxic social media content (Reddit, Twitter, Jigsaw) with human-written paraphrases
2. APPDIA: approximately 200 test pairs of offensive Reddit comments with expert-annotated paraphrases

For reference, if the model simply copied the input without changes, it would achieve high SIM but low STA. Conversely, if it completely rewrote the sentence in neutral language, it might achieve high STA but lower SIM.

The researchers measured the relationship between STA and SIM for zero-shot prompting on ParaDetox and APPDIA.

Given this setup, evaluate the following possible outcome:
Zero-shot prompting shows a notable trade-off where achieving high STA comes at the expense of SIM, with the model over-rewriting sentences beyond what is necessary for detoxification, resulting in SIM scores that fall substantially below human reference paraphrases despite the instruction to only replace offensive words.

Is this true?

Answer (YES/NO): NO